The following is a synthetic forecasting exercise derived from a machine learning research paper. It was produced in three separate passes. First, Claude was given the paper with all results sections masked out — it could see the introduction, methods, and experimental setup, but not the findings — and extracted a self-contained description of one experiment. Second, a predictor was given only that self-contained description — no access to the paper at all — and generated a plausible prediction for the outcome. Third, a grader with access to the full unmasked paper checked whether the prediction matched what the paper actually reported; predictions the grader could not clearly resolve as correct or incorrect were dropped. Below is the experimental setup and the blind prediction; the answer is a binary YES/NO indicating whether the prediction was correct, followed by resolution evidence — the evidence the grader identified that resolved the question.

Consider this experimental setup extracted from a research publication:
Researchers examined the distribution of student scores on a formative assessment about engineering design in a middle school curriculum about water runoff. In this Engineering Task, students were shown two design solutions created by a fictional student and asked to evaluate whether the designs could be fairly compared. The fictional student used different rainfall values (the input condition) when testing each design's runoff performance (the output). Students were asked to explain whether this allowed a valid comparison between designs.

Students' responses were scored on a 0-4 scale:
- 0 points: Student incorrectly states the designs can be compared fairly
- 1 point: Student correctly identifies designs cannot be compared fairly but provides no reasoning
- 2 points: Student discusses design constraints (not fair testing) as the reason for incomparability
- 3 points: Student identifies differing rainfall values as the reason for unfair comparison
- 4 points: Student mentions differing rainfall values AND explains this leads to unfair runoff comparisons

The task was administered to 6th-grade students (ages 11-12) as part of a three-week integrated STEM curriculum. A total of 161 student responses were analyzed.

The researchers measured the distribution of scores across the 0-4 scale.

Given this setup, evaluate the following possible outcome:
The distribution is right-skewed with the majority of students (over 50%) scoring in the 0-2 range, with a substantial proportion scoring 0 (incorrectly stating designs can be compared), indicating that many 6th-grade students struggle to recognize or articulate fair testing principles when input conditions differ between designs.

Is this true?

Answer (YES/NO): YES